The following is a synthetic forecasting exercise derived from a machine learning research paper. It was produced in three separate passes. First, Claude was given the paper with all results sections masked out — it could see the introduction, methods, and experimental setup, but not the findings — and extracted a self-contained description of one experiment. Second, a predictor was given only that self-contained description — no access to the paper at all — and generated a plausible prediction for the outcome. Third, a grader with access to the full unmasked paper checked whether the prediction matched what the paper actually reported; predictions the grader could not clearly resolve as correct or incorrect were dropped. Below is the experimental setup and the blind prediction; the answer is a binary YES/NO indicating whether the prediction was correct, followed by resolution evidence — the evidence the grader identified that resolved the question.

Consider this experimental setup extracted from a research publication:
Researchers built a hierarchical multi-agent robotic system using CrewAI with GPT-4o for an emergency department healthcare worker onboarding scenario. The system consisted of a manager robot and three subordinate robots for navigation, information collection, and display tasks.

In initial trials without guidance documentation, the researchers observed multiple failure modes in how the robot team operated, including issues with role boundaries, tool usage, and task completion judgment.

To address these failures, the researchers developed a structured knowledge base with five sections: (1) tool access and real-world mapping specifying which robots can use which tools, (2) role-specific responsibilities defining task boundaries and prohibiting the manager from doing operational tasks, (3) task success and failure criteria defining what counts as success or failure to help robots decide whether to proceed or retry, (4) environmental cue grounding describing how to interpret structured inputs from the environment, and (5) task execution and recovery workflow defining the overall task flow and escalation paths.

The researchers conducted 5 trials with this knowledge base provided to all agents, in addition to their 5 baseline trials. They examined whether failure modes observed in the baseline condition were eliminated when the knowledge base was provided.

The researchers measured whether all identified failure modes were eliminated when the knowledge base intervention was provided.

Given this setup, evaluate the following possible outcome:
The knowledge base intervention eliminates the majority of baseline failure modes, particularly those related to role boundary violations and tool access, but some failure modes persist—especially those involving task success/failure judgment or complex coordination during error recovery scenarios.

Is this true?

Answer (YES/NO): NO